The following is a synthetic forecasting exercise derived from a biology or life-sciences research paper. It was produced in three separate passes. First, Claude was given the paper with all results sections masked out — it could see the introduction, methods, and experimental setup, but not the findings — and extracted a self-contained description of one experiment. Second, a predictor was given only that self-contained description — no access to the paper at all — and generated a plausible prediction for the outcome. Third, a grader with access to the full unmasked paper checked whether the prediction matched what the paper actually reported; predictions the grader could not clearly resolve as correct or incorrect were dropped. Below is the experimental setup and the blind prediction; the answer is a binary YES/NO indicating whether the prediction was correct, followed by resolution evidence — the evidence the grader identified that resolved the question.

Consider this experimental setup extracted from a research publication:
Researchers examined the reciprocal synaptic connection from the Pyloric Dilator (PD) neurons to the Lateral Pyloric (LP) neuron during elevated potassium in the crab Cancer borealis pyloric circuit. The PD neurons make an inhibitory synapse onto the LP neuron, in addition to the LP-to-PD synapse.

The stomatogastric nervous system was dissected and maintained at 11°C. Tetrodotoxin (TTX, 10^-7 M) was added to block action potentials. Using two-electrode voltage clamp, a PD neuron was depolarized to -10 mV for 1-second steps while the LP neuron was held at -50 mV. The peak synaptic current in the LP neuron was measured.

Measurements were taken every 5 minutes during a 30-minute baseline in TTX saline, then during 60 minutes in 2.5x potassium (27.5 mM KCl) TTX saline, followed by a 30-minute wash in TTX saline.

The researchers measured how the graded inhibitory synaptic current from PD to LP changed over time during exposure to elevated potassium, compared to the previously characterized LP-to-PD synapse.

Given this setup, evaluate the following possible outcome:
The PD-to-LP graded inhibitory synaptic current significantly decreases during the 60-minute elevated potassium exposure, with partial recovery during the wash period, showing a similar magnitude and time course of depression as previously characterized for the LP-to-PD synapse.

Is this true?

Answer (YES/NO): NO